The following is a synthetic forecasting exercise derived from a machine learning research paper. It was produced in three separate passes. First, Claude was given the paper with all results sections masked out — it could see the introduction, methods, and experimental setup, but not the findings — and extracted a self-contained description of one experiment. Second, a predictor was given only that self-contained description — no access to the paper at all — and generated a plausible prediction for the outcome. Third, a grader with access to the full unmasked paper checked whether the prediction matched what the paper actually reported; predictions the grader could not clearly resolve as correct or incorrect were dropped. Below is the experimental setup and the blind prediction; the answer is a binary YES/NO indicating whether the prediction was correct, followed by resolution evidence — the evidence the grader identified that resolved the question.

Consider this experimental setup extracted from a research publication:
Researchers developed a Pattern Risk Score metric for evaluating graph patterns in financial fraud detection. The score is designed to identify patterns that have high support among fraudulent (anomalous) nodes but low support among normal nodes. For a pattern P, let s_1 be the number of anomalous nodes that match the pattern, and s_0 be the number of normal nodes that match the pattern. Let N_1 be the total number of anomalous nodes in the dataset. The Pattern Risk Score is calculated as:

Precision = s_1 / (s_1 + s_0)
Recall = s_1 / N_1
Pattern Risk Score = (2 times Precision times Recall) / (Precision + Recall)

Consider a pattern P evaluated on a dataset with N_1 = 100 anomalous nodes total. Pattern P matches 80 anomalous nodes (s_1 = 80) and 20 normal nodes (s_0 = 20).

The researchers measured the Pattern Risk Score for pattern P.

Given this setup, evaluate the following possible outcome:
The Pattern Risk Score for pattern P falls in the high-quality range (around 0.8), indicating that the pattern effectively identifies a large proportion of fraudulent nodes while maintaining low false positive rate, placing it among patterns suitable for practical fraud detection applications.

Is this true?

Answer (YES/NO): NO